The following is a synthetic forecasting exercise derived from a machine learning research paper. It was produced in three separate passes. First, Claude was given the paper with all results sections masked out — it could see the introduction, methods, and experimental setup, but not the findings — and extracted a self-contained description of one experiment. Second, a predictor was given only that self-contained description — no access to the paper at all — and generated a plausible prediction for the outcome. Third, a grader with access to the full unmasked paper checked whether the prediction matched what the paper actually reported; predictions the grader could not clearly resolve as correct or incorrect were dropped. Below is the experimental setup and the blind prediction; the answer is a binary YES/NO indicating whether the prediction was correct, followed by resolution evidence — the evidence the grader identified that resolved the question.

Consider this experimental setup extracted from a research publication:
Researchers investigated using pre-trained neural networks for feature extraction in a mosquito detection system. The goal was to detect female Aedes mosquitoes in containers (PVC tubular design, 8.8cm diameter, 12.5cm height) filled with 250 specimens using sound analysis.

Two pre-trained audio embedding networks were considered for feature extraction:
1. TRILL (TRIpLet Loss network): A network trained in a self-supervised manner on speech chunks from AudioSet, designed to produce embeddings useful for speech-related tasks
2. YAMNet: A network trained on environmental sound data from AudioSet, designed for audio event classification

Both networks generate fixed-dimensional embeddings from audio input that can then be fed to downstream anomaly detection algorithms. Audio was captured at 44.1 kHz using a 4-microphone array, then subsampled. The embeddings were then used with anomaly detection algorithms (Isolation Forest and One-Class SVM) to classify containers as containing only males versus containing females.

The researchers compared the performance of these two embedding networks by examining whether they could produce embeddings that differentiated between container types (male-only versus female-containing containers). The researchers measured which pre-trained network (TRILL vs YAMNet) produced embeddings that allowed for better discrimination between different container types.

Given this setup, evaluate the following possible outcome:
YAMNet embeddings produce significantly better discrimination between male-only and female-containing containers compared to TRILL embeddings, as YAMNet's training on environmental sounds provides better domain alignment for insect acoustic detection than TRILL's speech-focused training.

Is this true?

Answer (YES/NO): NO